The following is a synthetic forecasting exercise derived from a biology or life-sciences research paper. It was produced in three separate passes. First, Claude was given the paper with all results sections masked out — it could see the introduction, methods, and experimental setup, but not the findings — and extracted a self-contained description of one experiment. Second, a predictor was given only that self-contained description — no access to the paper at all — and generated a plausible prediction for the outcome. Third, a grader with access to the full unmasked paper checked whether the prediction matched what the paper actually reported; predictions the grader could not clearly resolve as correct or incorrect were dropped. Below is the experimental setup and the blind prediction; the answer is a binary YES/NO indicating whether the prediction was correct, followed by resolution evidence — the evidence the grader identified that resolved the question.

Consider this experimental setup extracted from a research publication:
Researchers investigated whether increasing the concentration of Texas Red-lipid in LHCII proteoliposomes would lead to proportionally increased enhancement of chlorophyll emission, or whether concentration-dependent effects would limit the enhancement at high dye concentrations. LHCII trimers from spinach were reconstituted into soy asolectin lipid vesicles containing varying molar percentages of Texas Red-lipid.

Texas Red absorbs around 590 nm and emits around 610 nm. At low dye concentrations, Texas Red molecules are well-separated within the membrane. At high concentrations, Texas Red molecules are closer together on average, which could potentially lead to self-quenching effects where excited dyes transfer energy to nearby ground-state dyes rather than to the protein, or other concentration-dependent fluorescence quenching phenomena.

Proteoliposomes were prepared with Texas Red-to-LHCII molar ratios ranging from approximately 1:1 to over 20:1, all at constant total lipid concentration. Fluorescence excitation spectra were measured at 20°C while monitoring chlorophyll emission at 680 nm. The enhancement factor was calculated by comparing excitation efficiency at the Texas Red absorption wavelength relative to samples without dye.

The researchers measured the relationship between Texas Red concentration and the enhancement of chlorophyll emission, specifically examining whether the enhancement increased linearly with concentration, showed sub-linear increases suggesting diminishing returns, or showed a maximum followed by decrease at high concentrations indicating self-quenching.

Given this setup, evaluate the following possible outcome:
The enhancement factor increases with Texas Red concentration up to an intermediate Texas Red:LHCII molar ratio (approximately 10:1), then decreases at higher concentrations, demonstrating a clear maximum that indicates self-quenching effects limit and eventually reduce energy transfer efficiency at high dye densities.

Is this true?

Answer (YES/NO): NO